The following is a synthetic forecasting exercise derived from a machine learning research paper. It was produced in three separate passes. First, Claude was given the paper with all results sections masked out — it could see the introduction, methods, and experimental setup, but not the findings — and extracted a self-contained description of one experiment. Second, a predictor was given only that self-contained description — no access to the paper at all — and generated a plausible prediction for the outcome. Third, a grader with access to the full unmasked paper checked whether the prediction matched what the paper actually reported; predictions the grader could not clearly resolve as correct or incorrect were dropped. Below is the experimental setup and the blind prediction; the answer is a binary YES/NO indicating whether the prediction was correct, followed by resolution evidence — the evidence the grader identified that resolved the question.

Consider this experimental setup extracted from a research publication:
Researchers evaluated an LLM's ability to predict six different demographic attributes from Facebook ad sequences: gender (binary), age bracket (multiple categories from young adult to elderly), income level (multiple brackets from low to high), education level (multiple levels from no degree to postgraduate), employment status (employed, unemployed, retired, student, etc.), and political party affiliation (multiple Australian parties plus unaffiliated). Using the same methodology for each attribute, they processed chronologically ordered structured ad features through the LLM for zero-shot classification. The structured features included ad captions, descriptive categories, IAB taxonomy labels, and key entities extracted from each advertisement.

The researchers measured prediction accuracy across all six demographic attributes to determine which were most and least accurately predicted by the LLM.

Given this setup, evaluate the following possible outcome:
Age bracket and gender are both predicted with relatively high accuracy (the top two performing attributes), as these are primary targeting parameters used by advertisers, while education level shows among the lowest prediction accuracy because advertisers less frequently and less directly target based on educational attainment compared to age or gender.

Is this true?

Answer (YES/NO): NO